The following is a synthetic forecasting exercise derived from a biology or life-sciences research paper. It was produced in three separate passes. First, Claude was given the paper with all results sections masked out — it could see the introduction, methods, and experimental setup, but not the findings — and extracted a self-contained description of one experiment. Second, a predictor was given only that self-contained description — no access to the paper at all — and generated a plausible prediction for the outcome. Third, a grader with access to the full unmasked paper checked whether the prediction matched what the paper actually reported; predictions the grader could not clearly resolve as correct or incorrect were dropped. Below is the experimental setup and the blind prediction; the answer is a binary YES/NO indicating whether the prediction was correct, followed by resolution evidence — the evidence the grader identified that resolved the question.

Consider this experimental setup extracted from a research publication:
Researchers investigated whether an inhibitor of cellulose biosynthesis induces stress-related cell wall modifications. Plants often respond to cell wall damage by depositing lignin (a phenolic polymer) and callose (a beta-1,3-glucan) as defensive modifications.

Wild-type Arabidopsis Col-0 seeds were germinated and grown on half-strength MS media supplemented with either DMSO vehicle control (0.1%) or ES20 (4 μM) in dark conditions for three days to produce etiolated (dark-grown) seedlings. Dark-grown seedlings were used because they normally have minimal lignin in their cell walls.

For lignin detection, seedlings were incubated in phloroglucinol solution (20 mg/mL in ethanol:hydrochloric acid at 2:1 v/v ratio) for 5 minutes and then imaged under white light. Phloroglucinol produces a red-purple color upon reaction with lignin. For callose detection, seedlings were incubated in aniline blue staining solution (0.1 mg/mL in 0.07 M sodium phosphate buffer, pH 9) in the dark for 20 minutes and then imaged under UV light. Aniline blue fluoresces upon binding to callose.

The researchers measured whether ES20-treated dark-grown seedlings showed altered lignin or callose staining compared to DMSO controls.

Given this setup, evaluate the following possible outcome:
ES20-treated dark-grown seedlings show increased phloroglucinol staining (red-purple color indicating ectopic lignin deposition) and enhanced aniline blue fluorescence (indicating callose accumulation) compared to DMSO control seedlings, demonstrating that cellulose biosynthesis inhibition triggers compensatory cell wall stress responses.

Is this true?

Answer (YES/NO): YES